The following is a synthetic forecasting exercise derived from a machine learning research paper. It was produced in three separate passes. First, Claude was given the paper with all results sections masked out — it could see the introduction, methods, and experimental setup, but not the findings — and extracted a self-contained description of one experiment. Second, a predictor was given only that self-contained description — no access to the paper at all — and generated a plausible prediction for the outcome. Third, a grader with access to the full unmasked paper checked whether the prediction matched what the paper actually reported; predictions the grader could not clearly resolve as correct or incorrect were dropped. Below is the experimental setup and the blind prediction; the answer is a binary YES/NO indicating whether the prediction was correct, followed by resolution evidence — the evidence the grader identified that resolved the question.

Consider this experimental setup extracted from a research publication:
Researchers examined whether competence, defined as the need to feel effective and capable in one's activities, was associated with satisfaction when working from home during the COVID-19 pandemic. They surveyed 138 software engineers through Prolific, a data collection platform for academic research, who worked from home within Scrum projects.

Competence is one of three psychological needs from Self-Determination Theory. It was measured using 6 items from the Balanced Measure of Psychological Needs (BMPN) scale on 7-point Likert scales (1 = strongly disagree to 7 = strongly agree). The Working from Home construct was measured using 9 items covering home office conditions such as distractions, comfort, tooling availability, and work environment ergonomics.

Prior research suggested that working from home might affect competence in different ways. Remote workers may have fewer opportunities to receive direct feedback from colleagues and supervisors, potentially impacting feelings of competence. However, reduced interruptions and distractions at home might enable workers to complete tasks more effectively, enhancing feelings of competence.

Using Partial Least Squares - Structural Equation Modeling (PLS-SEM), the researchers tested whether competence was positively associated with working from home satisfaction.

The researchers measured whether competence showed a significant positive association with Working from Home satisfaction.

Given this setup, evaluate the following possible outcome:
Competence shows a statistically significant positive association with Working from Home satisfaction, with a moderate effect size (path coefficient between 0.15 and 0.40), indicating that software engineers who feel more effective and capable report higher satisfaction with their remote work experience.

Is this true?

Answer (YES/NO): YES